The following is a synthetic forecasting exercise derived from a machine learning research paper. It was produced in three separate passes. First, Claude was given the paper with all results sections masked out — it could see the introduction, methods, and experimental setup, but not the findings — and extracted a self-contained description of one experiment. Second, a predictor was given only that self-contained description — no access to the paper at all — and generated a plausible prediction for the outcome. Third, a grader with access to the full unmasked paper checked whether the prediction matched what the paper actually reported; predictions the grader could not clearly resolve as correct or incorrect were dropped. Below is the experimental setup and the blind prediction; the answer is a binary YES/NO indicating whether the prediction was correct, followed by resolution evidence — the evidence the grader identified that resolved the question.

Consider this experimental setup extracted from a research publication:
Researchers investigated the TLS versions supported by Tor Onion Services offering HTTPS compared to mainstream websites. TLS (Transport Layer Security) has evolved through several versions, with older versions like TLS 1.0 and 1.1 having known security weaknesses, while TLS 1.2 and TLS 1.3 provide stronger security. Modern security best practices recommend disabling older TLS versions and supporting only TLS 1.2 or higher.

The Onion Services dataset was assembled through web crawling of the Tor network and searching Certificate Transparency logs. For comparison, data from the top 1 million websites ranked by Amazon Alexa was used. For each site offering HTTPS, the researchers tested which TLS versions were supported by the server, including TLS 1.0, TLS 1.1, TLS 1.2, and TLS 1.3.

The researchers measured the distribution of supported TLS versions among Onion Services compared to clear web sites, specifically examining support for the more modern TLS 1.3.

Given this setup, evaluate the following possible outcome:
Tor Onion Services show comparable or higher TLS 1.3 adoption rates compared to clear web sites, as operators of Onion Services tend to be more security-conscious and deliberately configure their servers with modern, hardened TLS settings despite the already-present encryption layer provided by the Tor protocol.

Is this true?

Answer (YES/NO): NO